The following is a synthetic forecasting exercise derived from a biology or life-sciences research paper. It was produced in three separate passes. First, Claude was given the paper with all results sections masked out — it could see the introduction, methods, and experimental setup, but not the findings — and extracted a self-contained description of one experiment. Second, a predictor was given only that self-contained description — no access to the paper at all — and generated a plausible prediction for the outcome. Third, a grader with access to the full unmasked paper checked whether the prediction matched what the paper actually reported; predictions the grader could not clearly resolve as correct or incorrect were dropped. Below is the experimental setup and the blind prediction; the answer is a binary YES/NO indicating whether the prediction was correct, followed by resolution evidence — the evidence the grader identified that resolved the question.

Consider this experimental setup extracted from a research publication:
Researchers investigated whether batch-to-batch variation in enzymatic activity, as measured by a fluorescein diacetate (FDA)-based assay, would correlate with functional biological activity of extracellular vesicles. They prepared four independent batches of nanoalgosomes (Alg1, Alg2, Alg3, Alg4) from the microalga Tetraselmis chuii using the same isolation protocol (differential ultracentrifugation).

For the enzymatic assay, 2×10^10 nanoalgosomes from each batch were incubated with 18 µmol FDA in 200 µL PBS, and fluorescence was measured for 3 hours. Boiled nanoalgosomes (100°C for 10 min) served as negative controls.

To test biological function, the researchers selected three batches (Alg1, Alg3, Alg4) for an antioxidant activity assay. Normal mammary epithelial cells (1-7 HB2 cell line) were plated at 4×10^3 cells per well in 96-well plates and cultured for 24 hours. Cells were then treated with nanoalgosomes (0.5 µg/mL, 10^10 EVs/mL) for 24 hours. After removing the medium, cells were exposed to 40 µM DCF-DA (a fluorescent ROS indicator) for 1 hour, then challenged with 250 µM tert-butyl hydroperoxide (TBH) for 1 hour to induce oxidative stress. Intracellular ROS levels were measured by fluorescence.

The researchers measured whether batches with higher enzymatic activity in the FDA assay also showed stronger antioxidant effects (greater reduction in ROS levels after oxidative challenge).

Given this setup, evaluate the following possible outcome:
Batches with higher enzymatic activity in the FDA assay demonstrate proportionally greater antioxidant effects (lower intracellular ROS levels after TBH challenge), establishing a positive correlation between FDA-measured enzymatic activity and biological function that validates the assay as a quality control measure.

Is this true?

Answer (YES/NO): YES